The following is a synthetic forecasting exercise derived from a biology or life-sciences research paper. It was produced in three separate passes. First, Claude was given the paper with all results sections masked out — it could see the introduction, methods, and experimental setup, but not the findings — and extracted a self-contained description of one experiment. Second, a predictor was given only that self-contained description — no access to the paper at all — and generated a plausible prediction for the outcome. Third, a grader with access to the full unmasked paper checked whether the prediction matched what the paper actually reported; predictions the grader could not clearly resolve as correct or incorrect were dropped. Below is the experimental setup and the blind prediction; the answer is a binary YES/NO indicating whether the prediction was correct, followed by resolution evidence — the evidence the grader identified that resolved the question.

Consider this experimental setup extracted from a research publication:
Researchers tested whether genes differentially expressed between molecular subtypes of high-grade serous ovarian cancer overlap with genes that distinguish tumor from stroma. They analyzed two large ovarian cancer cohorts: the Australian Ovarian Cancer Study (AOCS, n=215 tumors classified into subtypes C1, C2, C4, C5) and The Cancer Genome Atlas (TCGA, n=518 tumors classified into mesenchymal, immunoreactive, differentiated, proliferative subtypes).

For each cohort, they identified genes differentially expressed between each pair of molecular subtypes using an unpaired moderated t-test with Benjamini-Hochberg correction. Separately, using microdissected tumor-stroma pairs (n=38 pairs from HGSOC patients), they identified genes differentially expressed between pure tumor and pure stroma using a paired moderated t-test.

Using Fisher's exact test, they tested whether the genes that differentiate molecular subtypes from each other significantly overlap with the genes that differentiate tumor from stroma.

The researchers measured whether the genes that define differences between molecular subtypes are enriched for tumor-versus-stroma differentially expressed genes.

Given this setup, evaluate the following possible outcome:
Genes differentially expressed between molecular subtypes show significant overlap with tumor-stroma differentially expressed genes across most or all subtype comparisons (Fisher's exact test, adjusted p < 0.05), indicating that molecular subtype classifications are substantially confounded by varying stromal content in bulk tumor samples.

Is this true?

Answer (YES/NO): YES